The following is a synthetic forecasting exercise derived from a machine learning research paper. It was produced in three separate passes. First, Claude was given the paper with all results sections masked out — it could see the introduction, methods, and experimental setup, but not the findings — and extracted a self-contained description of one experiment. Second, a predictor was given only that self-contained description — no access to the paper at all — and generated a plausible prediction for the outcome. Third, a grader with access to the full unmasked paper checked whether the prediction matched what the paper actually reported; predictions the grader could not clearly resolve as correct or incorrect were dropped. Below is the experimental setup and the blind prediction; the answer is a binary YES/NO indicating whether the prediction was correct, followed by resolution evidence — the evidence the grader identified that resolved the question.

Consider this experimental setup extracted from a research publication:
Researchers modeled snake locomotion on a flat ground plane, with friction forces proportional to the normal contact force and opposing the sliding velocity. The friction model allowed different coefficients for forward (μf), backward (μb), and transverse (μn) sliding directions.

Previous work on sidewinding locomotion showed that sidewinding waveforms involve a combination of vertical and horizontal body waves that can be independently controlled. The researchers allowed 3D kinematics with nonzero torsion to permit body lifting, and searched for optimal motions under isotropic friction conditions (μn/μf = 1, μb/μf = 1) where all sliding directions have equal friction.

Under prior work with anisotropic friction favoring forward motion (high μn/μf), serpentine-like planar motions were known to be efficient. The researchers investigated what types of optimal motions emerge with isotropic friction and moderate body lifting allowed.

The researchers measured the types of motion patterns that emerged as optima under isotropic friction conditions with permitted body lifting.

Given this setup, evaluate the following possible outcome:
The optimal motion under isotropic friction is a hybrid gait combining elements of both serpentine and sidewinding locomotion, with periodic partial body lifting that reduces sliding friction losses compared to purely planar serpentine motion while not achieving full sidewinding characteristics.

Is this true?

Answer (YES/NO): NO